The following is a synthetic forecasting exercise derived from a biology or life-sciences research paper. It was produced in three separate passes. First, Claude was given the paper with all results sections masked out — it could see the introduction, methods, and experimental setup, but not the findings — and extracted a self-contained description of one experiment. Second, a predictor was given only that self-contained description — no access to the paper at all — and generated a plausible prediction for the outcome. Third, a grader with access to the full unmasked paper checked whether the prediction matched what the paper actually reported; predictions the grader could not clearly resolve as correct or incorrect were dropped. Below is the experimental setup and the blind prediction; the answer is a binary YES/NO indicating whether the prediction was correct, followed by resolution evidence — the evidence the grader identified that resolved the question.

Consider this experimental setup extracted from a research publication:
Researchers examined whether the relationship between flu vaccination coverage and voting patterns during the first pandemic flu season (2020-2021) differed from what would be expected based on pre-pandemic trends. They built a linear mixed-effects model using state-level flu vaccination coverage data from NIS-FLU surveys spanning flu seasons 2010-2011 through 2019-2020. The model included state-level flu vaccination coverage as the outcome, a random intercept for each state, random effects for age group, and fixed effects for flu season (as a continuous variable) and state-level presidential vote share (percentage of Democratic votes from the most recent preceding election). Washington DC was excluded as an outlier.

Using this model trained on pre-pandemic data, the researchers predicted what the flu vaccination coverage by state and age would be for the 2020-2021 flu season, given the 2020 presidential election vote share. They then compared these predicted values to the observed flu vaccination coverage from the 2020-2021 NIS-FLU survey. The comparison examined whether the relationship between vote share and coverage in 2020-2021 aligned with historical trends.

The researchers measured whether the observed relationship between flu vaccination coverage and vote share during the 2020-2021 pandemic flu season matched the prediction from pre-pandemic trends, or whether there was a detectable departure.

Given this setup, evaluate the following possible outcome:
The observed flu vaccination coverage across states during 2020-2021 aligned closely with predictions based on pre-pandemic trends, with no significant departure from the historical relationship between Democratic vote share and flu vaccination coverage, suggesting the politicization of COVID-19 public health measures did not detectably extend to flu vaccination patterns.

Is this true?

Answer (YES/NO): YES